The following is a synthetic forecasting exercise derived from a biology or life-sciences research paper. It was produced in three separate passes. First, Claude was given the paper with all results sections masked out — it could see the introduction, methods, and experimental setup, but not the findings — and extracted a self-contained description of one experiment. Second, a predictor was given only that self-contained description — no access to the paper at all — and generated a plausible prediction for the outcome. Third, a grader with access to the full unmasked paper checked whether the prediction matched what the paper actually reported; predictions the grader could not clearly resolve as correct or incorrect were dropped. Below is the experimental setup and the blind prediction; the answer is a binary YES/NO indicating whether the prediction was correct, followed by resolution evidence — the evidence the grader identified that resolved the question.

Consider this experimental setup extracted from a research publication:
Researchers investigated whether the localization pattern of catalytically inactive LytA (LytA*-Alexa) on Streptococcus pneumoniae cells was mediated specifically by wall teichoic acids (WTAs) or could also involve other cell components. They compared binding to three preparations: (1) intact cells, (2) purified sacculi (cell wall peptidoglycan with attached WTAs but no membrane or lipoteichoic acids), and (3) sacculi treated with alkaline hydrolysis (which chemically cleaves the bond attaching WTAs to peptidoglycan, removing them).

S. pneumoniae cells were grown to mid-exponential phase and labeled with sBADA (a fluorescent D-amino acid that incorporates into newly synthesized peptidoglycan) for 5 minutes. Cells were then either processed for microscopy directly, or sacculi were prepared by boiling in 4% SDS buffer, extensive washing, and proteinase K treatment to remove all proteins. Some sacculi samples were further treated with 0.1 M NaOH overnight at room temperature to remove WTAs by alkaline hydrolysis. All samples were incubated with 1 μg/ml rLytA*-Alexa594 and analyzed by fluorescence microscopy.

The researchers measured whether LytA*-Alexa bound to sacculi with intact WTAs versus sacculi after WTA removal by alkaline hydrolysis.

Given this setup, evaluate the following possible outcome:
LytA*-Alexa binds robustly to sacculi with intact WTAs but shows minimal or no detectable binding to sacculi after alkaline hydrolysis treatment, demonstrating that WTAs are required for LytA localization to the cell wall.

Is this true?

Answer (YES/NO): YES